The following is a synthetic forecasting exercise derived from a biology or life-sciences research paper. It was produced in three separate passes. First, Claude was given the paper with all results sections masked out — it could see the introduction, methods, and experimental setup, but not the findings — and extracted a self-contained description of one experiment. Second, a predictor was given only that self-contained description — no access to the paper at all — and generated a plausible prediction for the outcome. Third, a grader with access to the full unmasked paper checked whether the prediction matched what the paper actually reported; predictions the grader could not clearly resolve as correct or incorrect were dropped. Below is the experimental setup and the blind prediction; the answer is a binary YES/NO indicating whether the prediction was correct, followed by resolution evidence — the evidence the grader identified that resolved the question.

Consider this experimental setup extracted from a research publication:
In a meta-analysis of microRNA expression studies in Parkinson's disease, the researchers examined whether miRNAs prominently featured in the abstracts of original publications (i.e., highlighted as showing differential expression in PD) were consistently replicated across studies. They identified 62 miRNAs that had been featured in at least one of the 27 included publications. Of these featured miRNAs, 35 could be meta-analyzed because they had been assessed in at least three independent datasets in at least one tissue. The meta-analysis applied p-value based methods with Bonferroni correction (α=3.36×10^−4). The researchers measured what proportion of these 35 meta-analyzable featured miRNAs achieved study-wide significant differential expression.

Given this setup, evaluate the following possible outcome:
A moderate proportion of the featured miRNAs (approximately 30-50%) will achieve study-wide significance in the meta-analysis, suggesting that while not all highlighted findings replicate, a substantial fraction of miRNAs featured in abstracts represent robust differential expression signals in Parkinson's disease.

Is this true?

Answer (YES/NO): YES